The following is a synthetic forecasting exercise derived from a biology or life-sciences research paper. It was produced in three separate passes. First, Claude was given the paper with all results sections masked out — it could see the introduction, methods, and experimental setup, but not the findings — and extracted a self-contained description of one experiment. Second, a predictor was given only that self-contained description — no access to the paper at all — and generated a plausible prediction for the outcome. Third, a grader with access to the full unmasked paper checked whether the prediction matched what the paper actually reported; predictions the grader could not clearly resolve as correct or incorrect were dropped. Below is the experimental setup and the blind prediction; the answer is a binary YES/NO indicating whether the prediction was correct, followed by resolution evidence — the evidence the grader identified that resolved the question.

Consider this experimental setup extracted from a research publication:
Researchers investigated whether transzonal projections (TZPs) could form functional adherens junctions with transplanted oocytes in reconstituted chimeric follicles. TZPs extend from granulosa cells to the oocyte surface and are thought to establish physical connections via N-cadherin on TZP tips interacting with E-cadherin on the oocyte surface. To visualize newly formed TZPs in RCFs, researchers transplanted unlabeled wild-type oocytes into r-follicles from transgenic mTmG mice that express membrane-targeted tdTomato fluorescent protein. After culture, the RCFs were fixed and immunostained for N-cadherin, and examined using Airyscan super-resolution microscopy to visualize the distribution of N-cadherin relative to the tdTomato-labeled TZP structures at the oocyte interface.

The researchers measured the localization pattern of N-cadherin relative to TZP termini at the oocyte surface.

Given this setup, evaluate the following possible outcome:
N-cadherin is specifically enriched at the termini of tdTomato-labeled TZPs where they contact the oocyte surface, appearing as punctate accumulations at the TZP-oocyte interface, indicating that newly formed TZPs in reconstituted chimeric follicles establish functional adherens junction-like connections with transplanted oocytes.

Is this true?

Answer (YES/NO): YES